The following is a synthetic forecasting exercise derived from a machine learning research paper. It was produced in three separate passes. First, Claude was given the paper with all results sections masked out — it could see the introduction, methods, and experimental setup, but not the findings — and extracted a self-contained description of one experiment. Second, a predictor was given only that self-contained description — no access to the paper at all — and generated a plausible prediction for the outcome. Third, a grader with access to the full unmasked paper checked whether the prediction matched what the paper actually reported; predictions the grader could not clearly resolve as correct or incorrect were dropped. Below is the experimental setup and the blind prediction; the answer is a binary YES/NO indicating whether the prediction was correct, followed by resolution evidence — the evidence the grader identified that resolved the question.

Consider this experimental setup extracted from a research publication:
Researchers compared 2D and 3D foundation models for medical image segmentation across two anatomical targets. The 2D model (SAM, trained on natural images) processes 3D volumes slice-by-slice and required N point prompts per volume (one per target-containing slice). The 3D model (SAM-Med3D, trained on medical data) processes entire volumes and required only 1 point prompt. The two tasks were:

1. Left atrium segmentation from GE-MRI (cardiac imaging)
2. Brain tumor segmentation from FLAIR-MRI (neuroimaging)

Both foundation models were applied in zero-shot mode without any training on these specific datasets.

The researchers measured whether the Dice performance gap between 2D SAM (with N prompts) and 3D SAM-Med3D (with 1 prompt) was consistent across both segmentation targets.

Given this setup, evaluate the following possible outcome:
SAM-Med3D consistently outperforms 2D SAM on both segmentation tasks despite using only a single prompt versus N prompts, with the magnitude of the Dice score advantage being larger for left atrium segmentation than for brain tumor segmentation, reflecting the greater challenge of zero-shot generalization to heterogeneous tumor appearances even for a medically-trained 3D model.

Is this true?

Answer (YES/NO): NO